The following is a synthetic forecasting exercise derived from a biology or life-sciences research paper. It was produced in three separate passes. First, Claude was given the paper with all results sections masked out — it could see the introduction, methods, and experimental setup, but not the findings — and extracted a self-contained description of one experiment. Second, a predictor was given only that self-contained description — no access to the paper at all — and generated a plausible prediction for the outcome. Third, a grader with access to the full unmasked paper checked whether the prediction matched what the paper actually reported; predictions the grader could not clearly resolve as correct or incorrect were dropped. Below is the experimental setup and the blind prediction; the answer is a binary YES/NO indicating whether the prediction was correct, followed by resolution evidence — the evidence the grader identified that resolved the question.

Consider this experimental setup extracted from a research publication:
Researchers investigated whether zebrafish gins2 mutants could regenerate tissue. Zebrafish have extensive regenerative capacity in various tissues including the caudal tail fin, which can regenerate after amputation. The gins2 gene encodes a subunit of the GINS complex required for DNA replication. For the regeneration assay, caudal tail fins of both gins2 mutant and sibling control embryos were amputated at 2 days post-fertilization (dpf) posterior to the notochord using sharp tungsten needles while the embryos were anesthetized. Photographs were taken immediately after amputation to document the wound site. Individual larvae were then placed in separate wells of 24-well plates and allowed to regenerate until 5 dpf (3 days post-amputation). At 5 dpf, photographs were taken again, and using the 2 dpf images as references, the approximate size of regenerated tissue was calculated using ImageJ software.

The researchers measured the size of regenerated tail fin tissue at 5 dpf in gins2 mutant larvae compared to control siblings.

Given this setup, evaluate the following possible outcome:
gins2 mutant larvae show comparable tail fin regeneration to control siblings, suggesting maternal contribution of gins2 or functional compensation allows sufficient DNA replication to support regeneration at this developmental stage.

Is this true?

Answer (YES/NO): NO